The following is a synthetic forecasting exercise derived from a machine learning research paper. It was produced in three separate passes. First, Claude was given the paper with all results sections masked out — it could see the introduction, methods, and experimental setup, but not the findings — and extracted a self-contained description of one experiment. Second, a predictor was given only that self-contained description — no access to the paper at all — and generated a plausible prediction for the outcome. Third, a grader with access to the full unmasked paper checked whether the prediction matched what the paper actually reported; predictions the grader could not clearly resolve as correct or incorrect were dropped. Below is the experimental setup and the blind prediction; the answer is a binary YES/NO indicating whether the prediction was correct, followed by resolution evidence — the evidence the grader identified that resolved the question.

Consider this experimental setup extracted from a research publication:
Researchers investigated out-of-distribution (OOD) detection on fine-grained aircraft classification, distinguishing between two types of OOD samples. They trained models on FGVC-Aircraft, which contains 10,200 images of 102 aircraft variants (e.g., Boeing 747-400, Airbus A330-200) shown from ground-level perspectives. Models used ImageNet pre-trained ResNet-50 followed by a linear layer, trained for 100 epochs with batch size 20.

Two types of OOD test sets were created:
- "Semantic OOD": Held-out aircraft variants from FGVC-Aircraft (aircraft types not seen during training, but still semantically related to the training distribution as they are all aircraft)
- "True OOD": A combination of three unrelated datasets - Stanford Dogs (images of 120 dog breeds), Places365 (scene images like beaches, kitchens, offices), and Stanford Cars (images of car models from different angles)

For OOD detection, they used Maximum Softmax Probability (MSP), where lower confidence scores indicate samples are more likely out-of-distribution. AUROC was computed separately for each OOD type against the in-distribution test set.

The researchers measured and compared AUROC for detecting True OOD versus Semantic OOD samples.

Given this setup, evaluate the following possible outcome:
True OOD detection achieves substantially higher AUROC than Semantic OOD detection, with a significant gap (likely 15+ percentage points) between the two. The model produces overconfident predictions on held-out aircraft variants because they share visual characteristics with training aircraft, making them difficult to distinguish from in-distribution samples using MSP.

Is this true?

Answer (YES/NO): YES